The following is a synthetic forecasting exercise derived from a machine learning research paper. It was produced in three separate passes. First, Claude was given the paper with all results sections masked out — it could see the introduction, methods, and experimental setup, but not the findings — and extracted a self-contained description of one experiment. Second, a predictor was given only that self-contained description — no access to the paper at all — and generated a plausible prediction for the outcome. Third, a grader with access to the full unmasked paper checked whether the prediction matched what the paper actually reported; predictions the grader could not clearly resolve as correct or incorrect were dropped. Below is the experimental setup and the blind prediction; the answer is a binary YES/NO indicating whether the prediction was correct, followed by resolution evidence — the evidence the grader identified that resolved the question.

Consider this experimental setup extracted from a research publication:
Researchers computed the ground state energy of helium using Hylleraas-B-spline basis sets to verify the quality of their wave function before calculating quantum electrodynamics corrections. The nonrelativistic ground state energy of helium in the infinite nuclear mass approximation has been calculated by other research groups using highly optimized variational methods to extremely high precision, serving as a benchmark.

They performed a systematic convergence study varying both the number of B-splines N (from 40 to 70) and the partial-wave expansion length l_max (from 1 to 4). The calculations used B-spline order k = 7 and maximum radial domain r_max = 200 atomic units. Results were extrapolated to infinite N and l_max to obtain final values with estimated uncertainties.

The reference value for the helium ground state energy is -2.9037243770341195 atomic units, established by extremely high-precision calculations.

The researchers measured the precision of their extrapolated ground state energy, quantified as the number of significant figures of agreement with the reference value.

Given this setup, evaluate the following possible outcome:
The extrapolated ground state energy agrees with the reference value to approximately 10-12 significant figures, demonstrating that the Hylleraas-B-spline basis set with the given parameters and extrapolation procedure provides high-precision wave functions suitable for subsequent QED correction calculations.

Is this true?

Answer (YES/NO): NO